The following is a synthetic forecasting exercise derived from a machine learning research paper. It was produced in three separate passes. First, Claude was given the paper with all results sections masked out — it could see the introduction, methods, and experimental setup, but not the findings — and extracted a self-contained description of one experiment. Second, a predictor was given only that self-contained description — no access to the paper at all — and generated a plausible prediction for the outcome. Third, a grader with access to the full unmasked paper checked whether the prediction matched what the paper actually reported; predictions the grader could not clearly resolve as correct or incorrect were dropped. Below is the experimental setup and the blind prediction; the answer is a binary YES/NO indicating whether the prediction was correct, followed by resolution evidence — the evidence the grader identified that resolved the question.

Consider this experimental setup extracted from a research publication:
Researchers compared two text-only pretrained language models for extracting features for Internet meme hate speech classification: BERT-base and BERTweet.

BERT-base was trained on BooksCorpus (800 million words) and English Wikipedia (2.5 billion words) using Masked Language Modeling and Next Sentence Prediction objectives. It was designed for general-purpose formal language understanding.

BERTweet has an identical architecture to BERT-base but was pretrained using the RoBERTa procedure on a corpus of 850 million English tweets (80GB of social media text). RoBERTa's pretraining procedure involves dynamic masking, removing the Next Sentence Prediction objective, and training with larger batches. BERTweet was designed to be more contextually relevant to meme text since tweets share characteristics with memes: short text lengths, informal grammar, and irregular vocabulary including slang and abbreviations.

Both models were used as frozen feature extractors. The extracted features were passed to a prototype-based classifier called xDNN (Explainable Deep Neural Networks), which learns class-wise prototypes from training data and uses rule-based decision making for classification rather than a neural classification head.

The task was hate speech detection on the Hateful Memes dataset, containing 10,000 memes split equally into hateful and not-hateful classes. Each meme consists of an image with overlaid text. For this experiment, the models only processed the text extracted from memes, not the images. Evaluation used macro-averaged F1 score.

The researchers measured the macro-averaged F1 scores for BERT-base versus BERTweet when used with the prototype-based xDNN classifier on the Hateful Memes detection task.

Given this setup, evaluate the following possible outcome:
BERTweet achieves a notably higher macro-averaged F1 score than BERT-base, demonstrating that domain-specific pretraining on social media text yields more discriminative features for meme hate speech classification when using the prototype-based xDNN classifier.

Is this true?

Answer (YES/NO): NO